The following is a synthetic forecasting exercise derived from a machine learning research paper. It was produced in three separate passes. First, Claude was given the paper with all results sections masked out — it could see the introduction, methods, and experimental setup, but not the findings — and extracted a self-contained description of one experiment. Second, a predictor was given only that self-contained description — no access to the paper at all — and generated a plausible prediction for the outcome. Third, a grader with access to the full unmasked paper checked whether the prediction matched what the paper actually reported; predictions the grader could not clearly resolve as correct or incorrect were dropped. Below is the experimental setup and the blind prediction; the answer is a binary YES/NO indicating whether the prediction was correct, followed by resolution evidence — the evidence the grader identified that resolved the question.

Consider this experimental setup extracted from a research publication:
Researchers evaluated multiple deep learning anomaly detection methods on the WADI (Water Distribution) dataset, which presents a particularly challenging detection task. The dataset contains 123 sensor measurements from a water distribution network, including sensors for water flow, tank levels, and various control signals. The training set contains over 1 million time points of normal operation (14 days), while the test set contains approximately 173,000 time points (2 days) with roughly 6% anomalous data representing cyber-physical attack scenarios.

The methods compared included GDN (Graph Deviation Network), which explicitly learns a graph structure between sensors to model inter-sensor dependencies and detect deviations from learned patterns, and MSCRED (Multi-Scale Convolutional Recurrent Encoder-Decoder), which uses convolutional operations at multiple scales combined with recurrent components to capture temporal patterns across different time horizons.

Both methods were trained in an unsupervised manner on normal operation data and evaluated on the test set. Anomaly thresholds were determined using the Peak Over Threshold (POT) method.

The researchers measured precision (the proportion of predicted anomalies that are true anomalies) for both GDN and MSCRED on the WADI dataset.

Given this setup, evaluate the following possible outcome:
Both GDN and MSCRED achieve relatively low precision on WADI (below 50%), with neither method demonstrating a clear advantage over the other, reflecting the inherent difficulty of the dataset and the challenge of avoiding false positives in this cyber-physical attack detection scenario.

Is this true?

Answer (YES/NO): YES